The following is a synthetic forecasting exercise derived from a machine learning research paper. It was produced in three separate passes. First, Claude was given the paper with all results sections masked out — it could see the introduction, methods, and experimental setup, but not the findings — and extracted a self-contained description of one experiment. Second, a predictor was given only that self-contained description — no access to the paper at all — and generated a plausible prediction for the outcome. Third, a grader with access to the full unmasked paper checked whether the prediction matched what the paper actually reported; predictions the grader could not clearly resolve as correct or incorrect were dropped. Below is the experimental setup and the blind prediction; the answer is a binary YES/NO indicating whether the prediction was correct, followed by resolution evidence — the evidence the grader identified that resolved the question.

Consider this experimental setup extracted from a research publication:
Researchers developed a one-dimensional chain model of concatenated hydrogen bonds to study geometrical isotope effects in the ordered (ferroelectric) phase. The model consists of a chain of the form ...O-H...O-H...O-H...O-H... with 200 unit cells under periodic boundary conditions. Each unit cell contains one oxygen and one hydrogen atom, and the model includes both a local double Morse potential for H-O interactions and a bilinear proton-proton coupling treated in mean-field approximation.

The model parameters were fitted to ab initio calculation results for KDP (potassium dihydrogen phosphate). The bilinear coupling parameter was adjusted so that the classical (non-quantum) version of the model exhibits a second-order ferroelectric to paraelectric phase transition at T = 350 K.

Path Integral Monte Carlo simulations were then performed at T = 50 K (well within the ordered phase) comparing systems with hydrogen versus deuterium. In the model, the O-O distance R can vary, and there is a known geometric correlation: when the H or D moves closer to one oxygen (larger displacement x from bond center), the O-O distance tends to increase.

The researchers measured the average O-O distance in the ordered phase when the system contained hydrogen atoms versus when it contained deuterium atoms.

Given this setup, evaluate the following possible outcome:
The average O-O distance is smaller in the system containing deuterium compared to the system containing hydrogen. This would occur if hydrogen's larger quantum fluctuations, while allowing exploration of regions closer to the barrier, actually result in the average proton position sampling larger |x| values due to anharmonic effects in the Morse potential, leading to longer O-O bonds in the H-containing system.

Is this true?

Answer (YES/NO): NO